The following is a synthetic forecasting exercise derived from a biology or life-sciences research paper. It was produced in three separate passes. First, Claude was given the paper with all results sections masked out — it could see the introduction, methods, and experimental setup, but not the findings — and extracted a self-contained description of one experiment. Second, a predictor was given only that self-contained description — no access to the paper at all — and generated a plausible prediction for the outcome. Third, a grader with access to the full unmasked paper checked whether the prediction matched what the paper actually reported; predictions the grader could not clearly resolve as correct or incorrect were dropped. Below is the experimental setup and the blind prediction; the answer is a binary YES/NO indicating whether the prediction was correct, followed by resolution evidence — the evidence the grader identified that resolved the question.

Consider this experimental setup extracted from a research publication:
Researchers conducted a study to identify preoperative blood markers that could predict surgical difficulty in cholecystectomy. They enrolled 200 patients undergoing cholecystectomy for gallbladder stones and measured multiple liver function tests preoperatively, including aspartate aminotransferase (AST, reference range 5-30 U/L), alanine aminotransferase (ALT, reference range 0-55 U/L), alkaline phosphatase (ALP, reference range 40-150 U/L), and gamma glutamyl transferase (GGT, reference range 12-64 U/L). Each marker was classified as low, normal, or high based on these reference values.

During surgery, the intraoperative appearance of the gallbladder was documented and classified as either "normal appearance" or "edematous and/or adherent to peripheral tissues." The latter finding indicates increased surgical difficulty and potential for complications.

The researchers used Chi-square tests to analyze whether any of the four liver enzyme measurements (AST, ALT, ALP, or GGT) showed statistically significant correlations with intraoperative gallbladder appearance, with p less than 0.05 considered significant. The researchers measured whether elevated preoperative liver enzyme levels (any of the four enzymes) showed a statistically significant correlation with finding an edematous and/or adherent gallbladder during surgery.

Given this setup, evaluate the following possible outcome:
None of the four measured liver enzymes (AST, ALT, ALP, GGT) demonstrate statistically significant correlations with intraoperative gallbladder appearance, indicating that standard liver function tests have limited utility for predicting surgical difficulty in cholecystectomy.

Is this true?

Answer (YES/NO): YES